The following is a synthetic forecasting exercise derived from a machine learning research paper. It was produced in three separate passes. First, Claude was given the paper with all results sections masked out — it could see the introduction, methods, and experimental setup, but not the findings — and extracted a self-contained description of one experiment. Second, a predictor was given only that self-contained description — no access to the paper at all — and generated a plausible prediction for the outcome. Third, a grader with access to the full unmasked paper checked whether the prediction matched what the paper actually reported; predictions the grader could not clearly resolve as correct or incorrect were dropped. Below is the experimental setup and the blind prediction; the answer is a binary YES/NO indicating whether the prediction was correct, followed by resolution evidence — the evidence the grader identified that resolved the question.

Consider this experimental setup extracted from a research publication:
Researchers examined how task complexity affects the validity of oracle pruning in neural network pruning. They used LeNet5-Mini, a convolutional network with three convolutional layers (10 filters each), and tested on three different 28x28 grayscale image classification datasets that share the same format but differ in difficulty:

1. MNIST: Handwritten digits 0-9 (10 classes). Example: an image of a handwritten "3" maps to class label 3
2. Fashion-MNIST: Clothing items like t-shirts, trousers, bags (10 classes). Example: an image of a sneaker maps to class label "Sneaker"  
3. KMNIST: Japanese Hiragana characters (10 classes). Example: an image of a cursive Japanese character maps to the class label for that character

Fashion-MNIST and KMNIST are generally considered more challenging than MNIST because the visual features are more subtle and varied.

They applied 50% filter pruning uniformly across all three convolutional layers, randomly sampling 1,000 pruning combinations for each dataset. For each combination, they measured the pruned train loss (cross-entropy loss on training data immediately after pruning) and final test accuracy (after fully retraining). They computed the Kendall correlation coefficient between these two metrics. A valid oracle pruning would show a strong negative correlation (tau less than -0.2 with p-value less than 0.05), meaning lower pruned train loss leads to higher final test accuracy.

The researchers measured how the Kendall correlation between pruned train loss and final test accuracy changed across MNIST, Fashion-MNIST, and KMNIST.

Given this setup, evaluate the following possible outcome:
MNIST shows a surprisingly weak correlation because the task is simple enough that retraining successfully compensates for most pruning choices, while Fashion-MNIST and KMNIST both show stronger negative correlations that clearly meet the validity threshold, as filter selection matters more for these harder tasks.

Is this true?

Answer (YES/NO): NO